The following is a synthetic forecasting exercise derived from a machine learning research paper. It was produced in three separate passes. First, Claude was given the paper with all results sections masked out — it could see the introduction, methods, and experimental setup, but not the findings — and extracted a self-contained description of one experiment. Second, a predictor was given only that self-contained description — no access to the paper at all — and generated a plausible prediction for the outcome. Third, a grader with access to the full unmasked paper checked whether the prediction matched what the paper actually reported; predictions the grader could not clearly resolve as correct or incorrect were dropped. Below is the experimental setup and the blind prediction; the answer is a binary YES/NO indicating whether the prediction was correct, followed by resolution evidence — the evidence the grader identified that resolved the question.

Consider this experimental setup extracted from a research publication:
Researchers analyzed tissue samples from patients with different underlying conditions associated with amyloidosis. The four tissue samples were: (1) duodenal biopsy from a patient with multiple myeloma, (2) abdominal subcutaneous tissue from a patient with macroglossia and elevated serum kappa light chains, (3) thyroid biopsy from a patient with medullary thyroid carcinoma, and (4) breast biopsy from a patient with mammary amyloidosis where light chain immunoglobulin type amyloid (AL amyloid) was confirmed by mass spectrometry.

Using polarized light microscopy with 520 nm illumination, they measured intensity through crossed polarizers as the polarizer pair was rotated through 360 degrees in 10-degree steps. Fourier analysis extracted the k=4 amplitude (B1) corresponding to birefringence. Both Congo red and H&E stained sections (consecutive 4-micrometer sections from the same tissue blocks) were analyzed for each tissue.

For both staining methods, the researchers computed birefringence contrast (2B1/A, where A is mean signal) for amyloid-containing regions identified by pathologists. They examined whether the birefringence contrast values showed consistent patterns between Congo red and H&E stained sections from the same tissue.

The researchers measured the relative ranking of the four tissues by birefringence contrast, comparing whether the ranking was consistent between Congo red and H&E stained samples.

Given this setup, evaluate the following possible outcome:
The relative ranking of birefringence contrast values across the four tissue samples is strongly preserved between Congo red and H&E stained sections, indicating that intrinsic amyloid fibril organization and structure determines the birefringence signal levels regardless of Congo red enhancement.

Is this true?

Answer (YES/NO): NO